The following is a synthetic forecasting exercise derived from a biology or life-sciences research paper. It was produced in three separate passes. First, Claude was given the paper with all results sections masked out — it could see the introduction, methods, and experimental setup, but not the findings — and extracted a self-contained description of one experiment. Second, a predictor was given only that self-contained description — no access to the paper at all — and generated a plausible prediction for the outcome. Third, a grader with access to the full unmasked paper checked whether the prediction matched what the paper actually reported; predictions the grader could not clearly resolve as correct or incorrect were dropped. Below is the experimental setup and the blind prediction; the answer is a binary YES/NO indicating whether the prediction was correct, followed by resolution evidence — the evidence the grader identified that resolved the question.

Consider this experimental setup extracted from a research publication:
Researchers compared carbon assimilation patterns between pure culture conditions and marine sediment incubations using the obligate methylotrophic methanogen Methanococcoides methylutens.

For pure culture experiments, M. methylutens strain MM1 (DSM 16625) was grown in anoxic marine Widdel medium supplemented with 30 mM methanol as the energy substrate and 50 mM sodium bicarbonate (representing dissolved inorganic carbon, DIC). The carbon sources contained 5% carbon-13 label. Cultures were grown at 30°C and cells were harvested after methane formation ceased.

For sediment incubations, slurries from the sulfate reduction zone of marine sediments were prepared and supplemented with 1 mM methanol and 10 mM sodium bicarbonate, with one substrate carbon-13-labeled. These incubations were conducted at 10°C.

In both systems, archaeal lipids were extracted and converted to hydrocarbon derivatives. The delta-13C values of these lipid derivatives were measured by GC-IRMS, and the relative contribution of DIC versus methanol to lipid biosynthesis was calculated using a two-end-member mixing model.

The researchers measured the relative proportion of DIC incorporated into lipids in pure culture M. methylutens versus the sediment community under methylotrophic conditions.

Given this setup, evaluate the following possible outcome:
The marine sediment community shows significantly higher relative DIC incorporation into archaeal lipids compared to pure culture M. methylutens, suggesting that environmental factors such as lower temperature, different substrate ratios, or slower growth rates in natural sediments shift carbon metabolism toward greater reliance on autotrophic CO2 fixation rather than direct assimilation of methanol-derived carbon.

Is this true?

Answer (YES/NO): YES